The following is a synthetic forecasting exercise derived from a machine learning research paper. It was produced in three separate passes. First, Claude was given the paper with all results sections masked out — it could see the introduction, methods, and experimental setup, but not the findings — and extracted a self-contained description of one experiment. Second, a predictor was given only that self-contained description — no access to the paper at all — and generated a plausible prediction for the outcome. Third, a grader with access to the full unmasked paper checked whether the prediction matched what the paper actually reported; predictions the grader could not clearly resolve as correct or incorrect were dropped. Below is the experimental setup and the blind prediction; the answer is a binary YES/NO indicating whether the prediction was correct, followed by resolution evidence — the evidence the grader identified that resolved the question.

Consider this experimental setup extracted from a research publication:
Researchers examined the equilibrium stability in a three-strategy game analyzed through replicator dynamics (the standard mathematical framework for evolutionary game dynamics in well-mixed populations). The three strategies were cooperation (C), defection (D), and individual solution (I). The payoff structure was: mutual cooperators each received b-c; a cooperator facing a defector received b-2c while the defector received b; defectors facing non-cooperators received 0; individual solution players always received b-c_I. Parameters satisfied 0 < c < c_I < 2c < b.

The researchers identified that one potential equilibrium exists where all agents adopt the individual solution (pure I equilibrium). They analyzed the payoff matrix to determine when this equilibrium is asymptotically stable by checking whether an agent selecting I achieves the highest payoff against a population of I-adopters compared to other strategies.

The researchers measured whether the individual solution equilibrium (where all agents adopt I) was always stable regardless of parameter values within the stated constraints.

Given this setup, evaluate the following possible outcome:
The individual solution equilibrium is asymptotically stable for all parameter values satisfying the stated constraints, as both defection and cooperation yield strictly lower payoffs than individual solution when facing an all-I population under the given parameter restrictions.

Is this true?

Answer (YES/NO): YES